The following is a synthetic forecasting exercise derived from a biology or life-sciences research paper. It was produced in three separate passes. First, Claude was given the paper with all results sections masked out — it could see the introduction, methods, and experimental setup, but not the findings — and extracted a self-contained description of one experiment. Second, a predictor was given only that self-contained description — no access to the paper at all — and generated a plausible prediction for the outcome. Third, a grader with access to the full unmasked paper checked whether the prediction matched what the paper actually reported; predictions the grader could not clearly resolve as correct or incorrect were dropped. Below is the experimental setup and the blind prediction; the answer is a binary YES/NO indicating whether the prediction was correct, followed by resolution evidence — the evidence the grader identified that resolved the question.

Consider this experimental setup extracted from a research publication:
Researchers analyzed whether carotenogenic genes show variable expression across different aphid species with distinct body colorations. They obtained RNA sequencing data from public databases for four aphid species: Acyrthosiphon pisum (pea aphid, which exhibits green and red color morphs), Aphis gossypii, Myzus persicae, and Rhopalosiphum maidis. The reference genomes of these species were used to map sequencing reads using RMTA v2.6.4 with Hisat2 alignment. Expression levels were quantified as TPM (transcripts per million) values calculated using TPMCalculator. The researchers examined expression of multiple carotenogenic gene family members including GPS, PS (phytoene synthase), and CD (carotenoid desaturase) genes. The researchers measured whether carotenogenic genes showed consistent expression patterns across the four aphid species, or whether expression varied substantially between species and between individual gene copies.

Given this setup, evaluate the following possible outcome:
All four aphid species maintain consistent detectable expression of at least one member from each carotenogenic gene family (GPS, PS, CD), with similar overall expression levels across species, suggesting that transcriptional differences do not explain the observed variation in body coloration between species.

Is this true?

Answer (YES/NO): NO